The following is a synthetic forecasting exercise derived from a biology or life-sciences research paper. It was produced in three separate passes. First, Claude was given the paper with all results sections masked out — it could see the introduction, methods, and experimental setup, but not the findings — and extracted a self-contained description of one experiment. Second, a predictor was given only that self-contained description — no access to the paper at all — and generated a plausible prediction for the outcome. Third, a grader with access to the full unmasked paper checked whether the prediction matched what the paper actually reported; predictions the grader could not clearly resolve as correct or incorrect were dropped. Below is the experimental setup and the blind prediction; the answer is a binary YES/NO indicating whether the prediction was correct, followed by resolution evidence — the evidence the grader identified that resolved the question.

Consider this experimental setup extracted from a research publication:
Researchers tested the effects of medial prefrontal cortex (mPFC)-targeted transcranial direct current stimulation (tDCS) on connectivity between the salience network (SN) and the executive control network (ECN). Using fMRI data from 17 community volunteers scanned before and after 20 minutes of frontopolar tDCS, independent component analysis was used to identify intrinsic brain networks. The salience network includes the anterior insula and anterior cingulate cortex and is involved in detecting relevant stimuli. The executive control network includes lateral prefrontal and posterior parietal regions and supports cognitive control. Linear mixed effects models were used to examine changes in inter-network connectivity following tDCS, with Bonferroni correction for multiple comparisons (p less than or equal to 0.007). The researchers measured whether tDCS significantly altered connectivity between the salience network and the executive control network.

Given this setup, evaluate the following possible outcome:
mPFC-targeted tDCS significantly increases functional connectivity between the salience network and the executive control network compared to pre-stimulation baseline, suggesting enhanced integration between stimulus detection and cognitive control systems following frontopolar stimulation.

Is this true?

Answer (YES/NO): NO